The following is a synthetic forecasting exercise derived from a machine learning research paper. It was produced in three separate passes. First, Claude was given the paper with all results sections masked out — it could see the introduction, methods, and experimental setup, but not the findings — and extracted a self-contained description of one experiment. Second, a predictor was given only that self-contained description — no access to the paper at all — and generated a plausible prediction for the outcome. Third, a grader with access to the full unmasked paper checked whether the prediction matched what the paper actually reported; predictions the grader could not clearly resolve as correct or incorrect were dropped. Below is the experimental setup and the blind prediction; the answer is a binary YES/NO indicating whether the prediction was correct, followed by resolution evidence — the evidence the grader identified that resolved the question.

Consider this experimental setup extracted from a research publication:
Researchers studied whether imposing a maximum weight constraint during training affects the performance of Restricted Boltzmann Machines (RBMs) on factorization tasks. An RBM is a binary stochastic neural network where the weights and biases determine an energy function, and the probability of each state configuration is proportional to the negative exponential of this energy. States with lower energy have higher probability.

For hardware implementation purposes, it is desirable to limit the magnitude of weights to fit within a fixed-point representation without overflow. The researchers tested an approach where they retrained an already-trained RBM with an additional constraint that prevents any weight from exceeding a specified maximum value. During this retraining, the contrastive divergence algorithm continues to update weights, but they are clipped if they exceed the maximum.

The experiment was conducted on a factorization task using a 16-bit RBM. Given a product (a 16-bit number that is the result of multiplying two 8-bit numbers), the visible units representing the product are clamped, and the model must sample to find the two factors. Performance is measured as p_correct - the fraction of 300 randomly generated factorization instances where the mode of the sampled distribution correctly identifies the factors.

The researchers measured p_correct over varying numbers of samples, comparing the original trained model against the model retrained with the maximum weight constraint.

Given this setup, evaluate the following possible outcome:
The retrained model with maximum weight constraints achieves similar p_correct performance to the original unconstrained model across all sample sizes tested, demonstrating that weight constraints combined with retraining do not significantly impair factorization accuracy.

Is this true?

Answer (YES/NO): YES